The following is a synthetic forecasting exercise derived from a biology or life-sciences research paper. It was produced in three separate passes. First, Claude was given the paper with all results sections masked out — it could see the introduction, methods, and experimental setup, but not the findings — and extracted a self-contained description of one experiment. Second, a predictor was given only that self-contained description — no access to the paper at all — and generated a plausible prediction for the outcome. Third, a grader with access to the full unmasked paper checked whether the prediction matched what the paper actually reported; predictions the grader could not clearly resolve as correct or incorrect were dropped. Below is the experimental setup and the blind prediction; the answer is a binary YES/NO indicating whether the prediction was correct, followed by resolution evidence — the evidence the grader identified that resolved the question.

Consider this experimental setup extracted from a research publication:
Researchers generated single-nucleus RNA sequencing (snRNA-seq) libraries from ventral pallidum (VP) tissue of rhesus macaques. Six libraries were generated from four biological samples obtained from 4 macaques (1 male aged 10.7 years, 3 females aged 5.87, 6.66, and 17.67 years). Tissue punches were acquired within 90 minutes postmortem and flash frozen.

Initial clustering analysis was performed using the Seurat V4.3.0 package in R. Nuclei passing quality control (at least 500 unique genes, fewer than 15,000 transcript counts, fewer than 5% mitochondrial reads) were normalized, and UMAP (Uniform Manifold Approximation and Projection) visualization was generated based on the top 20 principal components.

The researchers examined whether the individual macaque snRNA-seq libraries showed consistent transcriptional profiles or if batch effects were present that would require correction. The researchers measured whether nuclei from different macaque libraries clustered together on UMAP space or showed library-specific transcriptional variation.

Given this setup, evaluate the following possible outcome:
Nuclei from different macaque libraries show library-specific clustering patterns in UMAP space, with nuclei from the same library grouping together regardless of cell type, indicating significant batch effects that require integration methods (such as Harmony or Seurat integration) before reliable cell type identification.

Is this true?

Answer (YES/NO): NO